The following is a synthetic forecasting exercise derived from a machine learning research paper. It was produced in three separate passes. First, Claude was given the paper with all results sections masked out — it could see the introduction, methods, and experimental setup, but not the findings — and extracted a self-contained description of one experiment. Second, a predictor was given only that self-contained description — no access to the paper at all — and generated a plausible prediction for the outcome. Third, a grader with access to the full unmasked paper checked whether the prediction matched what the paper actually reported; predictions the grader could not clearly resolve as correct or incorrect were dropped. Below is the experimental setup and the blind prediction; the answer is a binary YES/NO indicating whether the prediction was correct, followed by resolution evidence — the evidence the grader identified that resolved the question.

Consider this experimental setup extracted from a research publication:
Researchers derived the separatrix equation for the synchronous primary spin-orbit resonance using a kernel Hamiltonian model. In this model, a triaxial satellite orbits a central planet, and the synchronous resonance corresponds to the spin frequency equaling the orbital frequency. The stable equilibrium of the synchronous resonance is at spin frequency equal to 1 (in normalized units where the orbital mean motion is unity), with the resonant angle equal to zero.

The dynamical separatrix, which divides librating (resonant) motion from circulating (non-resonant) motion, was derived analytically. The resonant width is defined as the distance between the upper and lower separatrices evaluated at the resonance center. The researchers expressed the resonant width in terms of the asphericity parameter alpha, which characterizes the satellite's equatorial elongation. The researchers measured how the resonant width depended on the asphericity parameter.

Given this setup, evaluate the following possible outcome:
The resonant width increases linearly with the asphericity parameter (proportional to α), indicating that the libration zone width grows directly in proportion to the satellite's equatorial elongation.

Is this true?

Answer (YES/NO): YES